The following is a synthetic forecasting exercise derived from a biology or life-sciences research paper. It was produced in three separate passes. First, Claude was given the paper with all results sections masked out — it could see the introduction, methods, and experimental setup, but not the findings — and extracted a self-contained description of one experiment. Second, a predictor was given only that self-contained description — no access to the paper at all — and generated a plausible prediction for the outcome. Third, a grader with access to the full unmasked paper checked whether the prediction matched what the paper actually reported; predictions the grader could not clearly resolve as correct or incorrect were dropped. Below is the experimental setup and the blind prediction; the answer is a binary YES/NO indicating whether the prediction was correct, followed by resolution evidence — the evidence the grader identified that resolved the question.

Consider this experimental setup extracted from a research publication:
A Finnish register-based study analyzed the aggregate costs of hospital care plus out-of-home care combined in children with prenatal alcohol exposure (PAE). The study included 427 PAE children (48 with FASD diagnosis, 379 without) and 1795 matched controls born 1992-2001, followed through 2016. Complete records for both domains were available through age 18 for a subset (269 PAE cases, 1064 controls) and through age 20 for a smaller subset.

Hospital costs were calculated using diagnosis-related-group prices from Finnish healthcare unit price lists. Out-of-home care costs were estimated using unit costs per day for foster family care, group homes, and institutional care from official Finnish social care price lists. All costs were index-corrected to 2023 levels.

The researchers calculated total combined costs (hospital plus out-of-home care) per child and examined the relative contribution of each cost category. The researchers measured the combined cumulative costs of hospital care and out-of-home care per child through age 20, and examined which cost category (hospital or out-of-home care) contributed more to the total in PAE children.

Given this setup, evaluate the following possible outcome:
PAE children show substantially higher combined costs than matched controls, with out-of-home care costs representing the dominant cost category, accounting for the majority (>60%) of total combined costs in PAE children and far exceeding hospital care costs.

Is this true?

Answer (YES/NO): YES